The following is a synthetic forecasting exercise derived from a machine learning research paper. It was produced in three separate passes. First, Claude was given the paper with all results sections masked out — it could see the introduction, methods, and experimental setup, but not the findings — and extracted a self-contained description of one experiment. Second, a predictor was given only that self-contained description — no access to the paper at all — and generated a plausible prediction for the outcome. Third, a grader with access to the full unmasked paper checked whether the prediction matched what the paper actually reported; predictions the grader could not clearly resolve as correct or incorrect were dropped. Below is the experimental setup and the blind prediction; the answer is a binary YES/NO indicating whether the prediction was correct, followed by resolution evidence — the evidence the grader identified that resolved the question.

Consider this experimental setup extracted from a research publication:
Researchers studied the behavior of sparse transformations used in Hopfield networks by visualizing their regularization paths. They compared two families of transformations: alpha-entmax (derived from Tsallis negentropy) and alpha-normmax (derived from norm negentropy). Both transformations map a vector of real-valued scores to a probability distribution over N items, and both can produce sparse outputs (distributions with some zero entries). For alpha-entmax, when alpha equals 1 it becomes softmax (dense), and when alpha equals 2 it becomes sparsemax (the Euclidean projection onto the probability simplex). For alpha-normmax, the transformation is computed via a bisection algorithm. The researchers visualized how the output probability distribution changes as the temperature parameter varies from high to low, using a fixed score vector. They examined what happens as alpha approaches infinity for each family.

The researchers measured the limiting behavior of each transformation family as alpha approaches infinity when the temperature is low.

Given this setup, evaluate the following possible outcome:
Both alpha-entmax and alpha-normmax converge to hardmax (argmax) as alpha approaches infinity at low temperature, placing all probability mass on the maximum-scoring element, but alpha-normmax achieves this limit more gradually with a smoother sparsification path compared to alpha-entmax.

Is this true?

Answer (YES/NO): NO